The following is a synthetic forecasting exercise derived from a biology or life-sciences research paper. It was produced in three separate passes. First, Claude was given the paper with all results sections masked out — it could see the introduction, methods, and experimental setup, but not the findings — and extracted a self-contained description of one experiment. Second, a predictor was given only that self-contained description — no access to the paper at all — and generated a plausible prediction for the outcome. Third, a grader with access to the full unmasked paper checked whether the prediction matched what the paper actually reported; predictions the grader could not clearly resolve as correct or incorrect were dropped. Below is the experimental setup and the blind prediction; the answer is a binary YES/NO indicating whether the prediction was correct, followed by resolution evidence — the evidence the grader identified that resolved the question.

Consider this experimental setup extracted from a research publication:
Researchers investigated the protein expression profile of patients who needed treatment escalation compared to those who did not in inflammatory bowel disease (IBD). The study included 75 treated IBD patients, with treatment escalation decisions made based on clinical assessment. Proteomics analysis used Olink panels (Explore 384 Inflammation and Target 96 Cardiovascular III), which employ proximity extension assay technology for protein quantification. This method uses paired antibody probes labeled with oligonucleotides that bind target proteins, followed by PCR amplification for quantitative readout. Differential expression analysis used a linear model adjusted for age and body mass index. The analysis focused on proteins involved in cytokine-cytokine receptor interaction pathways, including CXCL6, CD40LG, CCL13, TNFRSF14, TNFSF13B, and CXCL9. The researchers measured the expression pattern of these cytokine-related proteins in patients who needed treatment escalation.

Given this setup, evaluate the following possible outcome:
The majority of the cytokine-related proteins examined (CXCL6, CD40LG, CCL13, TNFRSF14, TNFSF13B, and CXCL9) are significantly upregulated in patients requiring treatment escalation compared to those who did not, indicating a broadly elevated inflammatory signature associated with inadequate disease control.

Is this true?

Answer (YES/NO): NO